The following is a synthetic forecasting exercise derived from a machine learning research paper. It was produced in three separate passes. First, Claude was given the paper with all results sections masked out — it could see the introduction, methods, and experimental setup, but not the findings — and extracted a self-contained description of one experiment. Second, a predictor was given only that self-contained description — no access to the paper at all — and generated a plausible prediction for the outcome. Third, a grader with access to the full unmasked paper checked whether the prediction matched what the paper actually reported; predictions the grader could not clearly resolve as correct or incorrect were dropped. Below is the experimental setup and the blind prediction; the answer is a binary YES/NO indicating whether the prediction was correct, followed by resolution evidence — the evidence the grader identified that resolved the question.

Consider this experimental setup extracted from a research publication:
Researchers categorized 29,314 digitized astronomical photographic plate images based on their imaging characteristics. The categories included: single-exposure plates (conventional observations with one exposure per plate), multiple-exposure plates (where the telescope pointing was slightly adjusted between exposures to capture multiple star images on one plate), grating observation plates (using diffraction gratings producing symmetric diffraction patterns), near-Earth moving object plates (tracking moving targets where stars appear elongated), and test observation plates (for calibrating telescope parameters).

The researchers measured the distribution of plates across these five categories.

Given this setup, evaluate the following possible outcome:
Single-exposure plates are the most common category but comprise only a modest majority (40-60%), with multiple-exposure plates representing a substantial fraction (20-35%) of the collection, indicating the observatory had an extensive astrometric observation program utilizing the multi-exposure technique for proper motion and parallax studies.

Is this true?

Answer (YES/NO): NO